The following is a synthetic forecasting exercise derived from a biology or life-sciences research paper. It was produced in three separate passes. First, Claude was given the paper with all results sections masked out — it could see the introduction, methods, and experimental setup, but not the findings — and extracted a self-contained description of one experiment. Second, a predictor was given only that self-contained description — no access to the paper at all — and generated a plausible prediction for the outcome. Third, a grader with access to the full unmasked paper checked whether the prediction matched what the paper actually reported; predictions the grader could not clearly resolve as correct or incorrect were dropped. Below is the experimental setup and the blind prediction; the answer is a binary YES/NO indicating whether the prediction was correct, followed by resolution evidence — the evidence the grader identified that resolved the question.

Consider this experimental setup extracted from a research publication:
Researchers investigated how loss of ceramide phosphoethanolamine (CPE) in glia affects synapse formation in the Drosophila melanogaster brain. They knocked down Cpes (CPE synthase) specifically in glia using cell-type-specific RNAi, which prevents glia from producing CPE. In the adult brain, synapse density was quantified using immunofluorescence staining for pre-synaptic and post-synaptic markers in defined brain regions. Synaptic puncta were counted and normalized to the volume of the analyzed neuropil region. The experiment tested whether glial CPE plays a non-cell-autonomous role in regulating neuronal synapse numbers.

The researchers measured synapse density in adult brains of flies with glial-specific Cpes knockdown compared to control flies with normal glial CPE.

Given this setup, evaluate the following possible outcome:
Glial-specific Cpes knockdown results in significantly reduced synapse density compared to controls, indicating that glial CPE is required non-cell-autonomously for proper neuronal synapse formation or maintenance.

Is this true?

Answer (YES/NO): YES